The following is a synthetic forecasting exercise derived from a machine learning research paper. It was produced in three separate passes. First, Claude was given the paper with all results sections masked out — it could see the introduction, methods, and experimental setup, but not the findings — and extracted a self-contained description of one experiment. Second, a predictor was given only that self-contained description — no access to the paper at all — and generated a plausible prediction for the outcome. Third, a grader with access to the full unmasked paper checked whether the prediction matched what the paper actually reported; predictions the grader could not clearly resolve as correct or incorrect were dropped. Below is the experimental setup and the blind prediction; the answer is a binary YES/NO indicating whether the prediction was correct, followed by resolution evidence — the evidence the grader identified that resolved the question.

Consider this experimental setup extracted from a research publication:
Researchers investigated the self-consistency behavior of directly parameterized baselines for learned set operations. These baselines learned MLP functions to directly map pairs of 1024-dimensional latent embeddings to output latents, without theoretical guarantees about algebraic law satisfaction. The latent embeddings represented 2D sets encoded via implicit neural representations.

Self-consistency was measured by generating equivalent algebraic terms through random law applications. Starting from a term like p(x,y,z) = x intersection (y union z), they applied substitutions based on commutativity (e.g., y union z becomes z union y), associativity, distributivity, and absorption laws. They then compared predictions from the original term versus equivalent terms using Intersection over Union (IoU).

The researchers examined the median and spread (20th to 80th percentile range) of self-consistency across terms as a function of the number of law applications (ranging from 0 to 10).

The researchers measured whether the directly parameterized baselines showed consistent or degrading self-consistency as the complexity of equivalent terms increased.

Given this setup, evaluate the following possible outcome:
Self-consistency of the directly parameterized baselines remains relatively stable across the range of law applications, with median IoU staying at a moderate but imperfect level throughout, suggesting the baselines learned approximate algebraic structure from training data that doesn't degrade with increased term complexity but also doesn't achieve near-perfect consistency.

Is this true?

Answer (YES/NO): NO